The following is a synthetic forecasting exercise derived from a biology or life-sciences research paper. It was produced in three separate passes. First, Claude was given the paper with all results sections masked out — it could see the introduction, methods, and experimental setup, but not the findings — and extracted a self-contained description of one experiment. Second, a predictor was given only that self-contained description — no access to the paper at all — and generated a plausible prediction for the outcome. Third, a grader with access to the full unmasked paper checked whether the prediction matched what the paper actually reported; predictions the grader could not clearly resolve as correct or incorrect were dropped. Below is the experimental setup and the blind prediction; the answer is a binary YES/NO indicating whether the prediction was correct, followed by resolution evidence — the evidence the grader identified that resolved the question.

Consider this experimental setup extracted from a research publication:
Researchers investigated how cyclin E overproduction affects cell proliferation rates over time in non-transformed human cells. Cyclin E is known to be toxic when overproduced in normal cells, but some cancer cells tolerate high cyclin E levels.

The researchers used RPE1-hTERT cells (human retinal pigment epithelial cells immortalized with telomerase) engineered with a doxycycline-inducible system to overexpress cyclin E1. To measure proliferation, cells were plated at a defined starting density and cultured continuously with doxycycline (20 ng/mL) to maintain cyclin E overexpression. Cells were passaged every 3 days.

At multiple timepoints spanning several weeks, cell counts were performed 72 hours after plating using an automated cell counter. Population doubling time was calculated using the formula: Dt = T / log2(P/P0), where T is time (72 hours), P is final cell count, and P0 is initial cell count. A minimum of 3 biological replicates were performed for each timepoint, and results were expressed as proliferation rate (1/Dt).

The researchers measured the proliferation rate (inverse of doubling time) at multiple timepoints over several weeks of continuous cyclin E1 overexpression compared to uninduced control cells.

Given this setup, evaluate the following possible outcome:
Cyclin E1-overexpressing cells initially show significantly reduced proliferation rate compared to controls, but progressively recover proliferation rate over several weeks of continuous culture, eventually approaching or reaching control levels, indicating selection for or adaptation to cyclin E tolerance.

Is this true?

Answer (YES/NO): NO